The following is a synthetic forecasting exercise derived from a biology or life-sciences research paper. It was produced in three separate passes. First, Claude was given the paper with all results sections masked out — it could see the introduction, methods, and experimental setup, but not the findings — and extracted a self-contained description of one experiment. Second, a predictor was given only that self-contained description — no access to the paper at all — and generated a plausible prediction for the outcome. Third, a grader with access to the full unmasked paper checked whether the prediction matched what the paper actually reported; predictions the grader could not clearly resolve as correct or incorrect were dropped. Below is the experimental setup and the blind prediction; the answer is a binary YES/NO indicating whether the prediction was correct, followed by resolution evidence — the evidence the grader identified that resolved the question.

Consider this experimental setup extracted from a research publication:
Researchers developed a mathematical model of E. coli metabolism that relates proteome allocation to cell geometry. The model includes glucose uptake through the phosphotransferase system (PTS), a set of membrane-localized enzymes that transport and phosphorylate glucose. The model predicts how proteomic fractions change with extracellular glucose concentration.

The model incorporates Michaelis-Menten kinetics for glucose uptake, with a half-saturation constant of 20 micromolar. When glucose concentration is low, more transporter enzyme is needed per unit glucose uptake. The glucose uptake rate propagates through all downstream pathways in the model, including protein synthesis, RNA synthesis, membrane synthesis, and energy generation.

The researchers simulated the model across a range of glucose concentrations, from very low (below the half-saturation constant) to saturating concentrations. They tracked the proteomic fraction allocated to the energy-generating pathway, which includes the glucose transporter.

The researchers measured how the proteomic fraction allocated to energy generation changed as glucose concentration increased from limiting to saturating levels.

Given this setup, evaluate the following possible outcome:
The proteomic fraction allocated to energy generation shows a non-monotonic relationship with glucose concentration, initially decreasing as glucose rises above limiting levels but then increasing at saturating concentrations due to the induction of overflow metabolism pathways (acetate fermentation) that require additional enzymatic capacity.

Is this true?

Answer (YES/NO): NO